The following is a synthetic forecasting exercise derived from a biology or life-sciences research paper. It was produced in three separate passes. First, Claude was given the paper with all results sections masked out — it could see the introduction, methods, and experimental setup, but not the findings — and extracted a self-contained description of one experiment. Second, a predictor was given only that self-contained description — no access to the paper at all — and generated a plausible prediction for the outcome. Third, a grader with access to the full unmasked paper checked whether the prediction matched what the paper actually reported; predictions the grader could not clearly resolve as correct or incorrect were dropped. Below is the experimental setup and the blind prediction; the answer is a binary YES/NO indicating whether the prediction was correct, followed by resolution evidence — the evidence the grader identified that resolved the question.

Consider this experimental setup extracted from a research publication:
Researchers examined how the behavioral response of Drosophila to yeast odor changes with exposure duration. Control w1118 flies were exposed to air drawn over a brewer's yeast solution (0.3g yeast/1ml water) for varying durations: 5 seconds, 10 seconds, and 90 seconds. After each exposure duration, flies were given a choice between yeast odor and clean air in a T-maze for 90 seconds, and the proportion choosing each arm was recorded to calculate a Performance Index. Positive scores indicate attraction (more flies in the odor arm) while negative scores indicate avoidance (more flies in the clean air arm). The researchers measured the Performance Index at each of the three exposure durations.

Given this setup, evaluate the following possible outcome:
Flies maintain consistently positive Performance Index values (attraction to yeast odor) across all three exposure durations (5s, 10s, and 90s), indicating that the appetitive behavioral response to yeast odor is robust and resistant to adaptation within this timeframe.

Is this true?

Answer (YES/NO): NO